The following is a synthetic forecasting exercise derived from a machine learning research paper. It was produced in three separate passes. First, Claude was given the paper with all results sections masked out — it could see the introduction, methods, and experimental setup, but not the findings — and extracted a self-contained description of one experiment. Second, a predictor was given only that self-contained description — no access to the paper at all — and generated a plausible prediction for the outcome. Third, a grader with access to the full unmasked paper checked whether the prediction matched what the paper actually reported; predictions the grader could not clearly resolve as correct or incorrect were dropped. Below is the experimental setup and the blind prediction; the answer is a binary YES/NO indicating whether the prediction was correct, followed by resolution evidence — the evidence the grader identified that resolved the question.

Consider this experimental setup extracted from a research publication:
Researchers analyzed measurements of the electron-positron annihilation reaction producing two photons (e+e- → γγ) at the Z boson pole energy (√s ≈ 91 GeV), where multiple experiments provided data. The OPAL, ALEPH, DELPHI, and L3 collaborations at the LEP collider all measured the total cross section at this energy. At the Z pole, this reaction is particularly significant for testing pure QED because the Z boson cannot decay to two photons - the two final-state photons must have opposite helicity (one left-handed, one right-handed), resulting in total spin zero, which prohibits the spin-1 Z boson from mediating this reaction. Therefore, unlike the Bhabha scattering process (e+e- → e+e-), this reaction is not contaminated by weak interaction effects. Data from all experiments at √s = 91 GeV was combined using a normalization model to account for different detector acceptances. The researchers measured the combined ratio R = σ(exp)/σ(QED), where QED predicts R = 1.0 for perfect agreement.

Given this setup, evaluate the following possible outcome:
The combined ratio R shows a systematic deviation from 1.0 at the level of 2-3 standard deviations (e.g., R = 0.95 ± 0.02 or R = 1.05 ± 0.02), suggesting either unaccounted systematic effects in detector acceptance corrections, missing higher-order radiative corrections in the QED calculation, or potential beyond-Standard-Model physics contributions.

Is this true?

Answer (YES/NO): NO